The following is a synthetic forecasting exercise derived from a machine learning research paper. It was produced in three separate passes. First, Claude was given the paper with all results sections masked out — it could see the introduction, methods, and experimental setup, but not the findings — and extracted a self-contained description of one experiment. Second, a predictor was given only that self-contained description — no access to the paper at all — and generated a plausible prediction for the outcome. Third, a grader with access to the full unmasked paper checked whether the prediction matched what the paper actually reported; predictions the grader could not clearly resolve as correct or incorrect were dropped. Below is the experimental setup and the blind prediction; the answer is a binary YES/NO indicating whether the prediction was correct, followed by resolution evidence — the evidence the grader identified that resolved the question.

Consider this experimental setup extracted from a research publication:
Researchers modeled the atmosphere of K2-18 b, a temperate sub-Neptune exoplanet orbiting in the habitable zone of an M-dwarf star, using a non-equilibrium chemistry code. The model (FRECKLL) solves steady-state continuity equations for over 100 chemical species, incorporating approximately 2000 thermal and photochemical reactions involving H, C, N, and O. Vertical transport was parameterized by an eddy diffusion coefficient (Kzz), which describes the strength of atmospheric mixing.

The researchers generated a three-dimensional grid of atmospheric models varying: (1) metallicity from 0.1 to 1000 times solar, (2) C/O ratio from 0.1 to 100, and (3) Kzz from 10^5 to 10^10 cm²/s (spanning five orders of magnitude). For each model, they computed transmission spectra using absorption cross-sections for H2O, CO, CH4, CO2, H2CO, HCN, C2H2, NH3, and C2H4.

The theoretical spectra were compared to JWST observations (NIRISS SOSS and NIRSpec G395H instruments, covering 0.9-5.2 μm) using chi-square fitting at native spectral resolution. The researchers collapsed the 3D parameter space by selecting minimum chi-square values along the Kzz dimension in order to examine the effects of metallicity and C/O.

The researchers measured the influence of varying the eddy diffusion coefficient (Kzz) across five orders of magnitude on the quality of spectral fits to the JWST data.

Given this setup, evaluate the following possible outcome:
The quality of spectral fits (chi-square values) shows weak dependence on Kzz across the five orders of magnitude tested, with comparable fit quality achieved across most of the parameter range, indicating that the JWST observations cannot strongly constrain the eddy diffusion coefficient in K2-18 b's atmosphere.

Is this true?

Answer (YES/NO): YES